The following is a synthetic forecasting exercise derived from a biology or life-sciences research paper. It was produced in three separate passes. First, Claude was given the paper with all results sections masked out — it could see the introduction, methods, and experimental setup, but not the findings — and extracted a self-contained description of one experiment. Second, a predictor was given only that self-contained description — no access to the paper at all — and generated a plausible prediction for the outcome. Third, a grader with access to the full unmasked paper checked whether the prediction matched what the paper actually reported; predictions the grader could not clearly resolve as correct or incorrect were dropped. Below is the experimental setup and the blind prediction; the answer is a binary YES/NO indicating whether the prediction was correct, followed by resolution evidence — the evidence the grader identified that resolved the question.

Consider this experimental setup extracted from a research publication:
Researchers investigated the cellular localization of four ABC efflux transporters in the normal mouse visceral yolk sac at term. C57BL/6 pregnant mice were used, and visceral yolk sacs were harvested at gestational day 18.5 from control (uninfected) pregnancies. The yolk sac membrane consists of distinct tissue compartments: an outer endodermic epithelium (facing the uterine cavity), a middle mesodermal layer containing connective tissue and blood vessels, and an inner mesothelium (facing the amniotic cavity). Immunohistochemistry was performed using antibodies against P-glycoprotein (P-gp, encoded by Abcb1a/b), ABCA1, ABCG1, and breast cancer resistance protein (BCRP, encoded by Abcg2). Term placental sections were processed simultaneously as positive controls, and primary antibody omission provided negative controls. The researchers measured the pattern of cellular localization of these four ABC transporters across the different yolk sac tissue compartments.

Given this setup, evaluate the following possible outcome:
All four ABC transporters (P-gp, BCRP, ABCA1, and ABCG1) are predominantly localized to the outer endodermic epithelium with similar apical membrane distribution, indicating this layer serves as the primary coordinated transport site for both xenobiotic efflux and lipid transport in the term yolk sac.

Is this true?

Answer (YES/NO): NO